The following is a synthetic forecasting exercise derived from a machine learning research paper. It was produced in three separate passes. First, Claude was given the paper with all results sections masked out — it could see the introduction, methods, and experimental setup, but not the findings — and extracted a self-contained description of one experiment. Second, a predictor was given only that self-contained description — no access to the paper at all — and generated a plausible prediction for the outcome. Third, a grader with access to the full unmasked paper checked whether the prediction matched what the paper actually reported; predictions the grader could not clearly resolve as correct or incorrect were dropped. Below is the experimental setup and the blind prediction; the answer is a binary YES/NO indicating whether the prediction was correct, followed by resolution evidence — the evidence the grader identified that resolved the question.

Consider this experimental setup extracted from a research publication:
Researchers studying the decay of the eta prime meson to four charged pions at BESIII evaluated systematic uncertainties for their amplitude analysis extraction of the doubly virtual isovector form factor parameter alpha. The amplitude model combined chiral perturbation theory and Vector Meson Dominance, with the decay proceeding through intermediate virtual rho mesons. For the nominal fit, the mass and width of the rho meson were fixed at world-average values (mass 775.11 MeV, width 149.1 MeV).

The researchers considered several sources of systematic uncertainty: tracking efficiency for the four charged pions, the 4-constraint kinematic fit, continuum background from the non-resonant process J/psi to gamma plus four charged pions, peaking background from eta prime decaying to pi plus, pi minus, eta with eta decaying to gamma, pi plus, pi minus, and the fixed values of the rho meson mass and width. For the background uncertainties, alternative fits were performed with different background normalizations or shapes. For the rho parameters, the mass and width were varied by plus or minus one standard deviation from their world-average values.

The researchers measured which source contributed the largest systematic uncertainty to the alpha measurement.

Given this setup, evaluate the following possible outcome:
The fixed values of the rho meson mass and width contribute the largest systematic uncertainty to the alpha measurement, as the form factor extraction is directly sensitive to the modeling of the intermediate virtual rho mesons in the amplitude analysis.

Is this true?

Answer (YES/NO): NO